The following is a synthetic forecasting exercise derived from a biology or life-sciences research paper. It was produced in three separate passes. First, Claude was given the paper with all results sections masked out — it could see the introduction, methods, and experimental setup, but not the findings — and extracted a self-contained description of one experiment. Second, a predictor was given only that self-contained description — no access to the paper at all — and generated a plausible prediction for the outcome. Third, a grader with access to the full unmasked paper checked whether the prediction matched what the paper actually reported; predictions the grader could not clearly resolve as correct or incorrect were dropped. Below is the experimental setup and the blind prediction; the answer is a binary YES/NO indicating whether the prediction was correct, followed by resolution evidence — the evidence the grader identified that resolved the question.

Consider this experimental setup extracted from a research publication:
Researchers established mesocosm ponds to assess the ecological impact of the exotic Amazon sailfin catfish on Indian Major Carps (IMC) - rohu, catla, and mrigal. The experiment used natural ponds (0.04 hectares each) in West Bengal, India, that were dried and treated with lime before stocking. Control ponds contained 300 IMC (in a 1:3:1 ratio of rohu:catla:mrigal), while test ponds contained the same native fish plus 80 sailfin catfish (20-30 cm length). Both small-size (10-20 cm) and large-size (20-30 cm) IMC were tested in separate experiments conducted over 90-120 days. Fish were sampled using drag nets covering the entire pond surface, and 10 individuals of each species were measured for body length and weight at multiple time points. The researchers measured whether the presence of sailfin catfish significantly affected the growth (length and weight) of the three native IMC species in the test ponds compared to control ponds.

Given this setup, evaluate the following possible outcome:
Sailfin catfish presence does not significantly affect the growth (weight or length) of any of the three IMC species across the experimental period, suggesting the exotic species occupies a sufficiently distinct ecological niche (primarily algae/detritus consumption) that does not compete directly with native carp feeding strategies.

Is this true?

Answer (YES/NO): NO